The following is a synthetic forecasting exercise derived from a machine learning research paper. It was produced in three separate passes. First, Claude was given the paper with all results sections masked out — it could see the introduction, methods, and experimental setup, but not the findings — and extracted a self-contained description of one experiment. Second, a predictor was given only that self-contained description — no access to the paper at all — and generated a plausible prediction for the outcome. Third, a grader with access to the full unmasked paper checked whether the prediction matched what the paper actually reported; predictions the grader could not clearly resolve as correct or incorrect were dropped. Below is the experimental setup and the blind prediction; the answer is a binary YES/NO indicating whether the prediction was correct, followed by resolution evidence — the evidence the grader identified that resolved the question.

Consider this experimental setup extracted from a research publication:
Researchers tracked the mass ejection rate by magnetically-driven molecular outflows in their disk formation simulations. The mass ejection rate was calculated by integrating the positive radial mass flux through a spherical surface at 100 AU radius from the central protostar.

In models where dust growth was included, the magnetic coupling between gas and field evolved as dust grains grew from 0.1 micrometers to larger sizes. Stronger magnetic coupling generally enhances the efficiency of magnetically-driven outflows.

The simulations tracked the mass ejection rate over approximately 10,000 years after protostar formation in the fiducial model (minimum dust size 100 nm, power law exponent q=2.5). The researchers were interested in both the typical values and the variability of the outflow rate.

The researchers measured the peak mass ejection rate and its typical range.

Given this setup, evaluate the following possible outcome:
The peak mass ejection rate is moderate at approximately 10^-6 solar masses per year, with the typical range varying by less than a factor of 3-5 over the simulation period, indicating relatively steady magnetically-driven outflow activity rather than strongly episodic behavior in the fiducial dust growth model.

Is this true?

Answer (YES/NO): NO